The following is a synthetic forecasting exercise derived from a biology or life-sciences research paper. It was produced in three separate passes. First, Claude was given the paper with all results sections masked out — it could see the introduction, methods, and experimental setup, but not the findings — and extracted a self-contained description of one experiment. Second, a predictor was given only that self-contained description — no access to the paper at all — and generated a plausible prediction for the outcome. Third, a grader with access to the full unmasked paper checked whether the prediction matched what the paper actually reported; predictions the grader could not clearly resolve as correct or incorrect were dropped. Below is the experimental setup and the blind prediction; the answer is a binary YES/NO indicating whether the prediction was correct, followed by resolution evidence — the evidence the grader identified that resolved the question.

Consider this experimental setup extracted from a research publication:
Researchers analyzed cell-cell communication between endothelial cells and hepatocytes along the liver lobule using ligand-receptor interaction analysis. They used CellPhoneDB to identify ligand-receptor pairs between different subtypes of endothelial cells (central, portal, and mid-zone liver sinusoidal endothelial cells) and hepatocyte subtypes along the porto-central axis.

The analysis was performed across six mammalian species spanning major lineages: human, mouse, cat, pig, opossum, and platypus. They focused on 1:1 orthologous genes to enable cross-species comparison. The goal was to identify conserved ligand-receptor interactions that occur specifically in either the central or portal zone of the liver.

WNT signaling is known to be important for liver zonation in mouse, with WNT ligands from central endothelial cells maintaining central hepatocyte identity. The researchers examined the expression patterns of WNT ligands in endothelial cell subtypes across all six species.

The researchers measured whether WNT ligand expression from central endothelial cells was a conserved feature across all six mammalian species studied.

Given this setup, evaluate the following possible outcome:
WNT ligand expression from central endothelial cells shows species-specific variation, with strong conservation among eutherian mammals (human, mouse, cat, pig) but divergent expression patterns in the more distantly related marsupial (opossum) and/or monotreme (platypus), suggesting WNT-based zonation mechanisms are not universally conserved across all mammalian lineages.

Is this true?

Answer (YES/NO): NO